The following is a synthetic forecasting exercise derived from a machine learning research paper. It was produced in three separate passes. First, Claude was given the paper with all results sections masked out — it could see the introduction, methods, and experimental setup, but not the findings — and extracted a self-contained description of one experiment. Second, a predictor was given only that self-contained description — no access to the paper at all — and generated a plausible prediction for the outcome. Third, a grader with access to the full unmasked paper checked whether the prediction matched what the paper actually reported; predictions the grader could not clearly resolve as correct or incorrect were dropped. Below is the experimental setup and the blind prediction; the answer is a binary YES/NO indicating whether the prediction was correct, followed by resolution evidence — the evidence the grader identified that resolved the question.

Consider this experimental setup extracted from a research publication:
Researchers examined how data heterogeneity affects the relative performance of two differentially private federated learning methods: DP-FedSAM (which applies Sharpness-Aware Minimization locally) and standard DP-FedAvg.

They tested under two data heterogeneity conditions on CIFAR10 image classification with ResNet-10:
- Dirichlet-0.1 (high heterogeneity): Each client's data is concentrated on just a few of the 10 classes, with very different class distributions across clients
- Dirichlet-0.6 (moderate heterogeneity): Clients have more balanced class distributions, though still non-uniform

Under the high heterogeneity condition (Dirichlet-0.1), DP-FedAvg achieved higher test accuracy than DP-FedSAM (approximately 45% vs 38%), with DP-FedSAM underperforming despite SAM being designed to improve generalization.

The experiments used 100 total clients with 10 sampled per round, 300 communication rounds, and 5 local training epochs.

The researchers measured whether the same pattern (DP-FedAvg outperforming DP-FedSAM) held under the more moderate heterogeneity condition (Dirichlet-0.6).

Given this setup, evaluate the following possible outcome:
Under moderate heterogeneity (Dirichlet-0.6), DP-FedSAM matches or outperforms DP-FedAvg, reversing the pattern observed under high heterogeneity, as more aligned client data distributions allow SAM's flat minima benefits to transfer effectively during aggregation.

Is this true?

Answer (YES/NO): NO